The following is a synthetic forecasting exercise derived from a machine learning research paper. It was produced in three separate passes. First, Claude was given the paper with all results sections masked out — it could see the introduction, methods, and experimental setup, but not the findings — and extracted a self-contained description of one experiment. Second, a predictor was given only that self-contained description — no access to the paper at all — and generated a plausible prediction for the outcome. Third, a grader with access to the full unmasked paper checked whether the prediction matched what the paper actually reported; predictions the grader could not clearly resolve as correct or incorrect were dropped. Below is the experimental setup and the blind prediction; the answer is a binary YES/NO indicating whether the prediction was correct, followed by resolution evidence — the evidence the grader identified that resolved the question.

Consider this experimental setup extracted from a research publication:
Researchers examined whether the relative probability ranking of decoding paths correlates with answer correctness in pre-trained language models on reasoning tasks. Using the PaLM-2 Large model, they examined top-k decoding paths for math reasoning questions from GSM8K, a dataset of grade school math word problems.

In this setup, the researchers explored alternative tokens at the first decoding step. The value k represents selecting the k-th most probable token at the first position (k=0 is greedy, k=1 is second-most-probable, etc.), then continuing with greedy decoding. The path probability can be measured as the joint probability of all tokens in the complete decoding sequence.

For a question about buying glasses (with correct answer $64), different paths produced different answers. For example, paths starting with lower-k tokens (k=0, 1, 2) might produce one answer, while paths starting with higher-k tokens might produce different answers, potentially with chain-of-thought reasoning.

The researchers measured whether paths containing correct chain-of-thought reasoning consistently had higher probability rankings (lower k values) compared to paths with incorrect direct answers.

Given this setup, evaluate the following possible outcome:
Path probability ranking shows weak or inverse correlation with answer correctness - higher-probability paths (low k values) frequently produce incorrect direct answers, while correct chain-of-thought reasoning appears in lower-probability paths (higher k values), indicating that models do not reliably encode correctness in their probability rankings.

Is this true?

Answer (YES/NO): YES